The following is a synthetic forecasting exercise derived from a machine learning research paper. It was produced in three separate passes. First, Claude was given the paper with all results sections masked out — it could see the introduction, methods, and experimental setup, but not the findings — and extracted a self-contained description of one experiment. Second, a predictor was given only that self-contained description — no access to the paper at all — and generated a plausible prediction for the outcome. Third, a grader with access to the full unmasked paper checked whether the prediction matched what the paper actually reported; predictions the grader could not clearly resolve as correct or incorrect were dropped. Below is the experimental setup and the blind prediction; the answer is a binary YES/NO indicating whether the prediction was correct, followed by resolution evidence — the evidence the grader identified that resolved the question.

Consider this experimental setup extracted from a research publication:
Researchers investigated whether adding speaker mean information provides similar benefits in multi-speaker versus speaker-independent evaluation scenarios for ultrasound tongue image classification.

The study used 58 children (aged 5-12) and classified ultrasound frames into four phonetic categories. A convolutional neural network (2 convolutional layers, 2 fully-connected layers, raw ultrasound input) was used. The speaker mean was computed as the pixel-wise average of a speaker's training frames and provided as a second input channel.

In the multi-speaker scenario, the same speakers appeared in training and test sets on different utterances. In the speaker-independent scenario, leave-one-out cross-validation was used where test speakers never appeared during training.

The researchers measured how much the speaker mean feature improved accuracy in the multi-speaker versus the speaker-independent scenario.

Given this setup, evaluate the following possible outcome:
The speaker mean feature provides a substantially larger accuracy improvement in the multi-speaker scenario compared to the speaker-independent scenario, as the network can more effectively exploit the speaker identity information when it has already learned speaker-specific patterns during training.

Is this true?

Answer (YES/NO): NO